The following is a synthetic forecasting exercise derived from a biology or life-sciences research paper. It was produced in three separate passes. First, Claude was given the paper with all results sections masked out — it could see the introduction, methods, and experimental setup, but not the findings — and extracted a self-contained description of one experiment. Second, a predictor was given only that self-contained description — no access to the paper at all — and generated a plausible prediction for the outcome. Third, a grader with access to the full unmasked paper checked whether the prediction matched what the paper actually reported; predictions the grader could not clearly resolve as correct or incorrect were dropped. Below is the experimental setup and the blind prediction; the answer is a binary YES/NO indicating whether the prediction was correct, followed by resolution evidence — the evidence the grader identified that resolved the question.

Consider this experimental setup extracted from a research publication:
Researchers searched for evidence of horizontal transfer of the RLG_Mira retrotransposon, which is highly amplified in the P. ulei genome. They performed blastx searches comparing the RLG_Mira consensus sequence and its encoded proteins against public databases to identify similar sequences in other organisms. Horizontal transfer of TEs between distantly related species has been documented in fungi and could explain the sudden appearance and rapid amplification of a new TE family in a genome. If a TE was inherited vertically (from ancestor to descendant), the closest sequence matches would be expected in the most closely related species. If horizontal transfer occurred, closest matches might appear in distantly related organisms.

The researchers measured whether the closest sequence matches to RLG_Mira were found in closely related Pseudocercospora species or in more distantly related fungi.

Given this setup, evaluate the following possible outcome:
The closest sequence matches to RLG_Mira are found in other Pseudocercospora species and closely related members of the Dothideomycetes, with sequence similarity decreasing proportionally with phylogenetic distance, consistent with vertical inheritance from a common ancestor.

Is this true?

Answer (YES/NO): NO